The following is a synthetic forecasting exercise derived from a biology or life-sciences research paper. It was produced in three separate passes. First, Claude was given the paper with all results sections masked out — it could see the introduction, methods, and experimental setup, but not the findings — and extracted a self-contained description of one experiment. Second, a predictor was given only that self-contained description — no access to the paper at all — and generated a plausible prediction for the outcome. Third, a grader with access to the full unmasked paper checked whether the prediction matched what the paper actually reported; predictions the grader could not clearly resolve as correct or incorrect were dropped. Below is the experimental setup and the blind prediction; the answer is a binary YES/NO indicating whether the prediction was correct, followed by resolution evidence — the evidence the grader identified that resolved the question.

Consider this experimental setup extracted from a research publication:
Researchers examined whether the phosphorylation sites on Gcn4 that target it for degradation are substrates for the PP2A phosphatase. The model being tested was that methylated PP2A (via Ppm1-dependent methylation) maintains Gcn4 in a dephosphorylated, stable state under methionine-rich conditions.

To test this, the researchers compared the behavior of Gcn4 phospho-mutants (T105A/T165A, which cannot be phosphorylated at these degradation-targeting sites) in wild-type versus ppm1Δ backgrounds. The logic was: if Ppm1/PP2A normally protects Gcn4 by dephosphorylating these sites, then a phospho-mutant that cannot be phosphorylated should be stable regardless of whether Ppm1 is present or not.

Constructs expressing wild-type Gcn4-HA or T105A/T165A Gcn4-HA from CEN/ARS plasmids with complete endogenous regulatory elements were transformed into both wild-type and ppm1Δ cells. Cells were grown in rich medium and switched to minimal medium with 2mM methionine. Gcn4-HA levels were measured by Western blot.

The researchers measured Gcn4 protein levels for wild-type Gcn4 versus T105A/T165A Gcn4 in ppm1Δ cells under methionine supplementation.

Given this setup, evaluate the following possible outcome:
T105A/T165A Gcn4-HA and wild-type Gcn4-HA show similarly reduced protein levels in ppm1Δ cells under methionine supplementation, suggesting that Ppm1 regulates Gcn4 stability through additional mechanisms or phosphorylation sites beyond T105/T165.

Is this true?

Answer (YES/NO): NO